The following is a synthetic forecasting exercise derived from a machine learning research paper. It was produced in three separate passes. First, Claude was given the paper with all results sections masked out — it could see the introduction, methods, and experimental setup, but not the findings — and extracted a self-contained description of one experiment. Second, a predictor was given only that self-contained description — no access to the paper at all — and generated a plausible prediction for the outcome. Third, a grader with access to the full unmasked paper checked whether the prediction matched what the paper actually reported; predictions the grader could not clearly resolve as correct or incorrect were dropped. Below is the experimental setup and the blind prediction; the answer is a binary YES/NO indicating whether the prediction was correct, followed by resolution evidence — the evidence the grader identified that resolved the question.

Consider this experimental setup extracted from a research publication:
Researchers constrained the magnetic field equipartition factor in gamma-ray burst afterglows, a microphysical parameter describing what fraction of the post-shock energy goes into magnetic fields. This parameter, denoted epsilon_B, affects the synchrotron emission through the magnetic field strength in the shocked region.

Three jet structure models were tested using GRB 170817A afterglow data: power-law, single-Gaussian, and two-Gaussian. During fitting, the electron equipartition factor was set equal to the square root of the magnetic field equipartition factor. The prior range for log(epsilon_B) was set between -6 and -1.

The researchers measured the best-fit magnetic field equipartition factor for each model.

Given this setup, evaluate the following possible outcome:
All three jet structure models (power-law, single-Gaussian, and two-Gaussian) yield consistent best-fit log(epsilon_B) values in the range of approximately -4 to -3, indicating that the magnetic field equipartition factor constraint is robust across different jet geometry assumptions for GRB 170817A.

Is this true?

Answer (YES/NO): NO